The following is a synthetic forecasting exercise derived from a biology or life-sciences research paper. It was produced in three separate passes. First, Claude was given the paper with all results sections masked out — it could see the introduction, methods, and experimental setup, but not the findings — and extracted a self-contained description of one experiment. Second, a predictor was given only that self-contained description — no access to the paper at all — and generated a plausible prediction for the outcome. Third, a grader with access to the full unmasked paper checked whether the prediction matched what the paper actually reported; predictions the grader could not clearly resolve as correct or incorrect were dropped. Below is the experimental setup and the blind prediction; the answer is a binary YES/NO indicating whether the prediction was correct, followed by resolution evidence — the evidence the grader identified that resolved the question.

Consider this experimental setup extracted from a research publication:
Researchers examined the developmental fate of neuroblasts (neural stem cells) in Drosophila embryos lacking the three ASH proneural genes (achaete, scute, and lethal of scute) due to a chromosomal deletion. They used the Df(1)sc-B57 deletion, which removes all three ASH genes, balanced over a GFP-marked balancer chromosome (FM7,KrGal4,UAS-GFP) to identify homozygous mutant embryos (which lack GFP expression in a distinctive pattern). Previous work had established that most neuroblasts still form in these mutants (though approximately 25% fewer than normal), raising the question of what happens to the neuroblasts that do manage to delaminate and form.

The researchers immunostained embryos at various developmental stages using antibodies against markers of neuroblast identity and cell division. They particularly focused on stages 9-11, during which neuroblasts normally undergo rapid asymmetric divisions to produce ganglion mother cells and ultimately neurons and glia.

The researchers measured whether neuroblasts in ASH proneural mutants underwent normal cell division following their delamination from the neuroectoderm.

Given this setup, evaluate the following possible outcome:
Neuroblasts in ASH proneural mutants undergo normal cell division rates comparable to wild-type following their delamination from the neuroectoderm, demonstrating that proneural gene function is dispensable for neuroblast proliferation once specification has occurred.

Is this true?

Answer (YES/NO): NO